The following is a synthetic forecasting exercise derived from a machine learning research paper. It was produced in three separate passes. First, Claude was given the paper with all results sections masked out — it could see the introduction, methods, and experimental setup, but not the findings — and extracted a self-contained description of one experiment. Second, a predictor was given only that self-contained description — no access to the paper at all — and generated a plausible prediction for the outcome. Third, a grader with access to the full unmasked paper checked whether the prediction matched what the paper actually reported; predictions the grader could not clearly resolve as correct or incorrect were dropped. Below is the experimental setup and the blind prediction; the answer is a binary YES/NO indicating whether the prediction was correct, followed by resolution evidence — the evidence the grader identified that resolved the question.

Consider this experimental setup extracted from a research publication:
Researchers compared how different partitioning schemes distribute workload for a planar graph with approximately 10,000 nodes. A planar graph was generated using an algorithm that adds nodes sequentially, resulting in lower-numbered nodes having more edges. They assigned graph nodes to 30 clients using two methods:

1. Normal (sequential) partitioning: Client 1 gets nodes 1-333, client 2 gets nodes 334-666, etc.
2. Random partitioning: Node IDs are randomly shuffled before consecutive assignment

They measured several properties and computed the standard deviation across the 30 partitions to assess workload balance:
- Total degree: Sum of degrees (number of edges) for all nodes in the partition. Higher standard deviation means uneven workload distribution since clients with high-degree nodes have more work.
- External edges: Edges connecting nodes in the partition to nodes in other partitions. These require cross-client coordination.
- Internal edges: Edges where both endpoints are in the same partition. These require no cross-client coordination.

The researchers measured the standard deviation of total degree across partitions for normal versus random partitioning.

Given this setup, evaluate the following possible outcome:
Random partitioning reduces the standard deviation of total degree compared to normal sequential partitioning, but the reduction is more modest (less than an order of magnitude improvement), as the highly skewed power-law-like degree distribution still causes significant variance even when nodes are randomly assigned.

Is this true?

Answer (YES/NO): YES